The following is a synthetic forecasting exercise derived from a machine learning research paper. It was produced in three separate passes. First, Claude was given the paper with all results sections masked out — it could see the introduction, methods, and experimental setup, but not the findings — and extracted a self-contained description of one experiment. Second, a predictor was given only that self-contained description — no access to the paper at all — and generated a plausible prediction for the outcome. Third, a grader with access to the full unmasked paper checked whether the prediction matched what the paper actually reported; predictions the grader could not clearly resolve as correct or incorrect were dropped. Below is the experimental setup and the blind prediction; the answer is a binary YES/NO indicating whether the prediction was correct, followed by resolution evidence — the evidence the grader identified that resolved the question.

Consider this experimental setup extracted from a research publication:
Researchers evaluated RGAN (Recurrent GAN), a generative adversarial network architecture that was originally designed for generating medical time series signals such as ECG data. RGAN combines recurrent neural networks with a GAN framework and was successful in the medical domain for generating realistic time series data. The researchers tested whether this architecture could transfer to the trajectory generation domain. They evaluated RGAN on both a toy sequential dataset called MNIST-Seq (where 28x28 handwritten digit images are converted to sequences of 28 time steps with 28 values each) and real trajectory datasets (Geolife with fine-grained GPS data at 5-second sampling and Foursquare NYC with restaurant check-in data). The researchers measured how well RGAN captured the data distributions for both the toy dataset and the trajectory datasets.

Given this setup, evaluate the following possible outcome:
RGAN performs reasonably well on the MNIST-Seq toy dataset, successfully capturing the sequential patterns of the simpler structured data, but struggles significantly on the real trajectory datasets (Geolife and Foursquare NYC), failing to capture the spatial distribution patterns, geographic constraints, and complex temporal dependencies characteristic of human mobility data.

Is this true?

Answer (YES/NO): YES